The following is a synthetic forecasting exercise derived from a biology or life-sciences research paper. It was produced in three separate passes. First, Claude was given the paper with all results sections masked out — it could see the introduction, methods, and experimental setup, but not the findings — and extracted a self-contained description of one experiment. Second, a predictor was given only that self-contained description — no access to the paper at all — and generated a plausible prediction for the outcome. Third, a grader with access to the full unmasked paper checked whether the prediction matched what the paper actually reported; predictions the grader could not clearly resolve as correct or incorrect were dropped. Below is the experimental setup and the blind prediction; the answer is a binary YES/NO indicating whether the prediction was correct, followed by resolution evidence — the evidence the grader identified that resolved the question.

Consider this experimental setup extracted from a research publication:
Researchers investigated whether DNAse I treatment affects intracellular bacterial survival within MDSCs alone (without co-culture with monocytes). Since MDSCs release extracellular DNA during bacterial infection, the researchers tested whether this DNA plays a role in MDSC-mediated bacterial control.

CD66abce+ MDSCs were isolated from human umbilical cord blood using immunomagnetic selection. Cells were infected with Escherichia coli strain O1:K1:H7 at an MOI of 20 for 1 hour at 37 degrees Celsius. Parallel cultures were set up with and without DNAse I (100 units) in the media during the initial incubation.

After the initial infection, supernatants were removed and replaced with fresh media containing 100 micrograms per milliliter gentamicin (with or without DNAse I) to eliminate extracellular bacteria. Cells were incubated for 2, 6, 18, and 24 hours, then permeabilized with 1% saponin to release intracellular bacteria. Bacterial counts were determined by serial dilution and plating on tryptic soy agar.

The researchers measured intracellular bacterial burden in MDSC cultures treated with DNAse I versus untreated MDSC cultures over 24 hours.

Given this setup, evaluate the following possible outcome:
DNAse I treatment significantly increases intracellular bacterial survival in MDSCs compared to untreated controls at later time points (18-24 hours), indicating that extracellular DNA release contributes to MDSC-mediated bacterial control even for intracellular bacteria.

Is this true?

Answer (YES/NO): NO